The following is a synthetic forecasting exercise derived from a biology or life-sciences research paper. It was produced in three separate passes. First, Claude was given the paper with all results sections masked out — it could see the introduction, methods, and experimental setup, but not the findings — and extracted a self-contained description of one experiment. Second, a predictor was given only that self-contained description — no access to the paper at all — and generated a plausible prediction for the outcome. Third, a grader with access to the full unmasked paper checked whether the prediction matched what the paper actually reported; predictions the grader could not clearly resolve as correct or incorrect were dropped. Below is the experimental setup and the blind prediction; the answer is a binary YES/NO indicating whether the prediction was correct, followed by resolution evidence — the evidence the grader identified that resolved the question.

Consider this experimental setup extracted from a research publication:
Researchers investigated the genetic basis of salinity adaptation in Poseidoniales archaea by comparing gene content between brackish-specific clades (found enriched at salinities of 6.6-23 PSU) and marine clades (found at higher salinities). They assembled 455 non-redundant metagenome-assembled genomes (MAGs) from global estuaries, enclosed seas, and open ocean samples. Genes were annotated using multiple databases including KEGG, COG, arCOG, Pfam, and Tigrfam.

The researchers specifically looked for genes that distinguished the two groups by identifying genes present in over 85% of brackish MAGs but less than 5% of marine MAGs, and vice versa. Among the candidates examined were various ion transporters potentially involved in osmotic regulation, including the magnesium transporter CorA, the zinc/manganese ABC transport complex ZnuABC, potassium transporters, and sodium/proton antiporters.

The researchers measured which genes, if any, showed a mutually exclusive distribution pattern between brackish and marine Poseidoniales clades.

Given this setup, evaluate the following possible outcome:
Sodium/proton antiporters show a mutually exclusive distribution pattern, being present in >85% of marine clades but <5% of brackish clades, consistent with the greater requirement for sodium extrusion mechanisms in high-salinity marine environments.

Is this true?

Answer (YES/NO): NO